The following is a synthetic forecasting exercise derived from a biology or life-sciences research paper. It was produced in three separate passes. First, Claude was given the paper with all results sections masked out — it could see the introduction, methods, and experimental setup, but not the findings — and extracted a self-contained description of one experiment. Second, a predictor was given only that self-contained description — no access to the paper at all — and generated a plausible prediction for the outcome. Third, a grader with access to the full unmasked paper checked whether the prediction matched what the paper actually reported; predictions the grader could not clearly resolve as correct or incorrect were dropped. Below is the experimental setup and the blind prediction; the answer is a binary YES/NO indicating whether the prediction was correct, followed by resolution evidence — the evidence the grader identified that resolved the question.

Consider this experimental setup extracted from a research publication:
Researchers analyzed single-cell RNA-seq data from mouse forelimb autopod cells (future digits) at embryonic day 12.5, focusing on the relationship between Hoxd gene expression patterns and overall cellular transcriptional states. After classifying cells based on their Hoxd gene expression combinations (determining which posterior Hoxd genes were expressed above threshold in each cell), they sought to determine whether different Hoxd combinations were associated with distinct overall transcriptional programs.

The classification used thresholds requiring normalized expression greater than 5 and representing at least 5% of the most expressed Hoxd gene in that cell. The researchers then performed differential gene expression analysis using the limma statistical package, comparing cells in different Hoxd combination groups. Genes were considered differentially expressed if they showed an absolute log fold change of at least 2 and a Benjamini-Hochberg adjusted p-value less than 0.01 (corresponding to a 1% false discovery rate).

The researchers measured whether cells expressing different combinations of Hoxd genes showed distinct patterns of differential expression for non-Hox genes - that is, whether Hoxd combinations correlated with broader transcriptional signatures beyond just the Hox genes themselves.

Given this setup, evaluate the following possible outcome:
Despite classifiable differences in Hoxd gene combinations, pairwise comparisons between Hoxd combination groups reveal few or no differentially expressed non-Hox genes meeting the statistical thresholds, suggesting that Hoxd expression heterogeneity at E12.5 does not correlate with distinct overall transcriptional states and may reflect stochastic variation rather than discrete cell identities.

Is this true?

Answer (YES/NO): NO